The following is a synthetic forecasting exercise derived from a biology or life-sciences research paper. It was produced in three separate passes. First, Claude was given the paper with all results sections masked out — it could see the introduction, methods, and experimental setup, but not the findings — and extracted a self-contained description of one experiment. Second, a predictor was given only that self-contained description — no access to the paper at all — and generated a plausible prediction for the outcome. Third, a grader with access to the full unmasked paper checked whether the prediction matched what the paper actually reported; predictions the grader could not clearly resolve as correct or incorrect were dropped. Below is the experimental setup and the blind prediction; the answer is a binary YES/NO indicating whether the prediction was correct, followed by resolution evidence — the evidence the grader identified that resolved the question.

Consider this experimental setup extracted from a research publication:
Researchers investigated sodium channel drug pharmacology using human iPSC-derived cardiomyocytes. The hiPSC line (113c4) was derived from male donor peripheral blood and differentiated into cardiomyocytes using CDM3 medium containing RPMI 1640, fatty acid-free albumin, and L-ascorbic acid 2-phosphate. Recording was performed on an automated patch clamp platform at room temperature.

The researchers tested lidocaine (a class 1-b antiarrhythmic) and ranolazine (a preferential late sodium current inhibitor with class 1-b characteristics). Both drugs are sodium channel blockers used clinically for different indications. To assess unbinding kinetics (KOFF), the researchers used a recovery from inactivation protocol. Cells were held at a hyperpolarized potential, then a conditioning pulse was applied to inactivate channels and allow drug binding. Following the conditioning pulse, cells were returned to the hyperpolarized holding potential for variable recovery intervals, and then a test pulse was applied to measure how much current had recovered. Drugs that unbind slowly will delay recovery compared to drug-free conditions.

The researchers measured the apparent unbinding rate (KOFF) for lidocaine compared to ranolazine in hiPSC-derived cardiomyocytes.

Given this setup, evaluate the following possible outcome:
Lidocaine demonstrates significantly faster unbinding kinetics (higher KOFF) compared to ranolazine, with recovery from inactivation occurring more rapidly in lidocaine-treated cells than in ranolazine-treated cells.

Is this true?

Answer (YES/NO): NO